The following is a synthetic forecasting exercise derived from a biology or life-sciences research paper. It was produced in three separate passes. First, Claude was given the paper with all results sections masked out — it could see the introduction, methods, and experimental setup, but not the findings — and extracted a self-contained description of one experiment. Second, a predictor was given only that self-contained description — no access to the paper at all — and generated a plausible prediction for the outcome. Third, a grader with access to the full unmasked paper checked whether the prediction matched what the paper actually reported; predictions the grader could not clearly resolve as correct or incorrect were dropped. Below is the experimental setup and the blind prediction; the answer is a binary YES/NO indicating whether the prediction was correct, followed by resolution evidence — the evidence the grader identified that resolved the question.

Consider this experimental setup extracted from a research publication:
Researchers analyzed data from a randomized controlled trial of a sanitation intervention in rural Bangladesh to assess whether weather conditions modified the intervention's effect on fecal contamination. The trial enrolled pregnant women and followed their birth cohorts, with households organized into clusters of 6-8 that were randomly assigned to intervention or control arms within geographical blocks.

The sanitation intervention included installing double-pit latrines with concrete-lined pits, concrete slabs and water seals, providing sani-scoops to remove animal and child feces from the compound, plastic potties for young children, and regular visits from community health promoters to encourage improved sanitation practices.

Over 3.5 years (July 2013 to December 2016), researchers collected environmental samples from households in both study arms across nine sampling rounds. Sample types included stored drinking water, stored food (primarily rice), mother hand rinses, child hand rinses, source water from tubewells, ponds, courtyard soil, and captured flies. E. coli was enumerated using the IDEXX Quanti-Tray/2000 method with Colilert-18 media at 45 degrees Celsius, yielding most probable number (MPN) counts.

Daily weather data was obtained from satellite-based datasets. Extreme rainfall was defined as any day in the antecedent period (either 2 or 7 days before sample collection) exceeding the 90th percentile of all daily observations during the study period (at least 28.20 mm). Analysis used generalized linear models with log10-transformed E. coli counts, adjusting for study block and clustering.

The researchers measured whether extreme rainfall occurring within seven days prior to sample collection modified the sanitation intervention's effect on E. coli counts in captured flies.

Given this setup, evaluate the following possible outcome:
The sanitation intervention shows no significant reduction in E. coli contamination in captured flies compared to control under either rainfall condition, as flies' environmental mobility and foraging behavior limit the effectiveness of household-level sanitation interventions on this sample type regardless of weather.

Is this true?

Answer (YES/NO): NO